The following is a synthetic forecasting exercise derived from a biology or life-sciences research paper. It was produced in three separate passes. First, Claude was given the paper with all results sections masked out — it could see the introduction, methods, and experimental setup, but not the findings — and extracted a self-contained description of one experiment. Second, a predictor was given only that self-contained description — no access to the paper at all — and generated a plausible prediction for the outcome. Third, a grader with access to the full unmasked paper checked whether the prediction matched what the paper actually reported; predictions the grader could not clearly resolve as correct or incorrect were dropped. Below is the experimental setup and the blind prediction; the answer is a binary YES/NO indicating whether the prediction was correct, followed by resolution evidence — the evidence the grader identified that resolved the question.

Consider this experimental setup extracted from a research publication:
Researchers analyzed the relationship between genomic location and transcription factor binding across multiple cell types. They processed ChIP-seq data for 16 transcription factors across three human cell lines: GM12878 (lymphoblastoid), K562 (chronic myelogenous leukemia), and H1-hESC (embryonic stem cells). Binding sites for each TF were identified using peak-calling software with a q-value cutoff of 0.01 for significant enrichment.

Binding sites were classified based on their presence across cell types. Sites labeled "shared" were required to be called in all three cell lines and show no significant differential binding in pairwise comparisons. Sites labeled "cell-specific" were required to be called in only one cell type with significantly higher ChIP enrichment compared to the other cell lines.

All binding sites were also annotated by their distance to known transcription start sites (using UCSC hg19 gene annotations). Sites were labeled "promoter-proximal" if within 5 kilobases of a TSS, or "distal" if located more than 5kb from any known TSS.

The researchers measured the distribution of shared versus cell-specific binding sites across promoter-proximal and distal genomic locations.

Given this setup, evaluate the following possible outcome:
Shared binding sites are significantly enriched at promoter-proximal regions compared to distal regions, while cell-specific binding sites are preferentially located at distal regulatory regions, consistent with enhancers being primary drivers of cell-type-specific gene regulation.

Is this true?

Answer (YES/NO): YES